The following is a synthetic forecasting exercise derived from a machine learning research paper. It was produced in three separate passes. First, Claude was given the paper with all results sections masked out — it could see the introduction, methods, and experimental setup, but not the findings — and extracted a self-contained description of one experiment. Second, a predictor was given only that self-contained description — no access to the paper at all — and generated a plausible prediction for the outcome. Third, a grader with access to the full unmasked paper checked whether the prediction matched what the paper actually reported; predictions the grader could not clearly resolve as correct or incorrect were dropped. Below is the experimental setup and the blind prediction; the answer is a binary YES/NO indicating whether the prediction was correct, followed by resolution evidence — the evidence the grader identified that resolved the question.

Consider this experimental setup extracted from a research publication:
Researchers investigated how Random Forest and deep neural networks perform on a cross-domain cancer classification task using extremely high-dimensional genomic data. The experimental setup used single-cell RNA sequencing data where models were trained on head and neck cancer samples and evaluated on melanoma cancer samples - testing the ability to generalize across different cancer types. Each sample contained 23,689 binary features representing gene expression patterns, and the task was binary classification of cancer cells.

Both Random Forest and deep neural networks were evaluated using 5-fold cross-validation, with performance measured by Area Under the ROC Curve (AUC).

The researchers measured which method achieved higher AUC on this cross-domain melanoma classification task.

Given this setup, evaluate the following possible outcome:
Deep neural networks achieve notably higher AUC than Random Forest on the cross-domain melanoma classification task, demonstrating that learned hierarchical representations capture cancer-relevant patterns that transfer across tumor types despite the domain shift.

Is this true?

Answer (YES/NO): NO